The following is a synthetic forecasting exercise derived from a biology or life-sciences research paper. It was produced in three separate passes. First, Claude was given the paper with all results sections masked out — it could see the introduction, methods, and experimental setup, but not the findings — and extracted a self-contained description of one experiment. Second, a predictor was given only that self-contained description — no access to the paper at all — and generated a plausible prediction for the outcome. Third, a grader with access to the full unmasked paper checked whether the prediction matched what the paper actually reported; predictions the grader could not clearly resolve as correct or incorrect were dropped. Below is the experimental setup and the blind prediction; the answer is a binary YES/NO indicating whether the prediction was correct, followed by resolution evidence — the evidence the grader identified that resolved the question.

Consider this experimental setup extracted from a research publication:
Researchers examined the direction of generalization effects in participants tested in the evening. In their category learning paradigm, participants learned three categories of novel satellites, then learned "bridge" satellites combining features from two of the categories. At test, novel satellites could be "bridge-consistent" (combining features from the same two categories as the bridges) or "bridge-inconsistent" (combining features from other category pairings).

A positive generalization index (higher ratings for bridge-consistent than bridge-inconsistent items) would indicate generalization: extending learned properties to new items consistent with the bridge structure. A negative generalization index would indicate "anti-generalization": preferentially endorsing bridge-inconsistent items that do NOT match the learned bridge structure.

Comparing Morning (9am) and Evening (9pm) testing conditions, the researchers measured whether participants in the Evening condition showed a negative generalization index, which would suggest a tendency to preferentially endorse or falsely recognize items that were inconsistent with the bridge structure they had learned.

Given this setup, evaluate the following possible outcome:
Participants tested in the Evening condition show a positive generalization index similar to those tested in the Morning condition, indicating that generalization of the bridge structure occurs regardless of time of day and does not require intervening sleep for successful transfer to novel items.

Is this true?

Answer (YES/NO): NO